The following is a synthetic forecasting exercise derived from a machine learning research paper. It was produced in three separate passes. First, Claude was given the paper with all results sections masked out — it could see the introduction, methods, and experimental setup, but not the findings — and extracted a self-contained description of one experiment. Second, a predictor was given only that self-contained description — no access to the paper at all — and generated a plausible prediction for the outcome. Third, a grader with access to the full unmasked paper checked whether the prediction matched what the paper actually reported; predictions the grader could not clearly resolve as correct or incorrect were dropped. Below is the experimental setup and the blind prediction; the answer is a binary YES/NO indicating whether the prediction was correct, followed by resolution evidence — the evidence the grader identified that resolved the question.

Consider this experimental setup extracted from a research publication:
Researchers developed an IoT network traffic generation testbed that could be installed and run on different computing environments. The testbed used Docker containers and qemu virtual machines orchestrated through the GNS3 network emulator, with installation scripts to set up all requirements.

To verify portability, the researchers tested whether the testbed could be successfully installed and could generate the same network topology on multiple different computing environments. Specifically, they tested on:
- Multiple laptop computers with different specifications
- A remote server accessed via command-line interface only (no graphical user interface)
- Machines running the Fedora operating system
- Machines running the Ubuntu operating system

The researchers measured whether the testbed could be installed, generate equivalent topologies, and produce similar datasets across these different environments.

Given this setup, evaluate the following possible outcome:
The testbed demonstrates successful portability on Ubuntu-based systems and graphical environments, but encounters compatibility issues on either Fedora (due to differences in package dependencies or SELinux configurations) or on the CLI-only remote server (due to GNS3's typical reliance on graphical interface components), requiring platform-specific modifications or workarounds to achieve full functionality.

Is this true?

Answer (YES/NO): NO